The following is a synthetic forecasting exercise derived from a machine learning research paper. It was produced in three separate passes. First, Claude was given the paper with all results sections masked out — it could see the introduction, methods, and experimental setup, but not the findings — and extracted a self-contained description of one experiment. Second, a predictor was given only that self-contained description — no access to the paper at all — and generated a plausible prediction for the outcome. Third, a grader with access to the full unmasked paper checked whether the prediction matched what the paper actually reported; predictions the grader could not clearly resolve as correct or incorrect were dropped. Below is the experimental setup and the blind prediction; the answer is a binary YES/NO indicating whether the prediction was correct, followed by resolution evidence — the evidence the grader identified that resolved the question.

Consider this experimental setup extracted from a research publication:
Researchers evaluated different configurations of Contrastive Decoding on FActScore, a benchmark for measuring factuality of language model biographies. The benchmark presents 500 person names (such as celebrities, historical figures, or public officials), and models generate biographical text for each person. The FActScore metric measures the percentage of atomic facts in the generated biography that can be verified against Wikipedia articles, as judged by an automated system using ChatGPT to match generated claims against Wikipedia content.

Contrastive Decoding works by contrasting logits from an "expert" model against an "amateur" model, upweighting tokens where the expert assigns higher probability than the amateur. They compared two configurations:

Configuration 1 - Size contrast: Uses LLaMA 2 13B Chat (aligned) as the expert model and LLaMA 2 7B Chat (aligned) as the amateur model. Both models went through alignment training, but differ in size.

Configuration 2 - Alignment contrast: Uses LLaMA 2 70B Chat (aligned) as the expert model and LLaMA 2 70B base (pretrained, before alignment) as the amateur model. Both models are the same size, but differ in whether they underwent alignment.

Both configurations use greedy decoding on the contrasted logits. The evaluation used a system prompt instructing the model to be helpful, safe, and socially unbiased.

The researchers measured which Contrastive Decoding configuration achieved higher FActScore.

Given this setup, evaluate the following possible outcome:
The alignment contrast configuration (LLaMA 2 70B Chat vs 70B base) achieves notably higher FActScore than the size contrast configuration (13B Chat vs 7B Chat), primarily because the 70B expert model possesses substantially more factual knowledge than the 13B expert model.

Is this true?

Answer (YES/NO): NO